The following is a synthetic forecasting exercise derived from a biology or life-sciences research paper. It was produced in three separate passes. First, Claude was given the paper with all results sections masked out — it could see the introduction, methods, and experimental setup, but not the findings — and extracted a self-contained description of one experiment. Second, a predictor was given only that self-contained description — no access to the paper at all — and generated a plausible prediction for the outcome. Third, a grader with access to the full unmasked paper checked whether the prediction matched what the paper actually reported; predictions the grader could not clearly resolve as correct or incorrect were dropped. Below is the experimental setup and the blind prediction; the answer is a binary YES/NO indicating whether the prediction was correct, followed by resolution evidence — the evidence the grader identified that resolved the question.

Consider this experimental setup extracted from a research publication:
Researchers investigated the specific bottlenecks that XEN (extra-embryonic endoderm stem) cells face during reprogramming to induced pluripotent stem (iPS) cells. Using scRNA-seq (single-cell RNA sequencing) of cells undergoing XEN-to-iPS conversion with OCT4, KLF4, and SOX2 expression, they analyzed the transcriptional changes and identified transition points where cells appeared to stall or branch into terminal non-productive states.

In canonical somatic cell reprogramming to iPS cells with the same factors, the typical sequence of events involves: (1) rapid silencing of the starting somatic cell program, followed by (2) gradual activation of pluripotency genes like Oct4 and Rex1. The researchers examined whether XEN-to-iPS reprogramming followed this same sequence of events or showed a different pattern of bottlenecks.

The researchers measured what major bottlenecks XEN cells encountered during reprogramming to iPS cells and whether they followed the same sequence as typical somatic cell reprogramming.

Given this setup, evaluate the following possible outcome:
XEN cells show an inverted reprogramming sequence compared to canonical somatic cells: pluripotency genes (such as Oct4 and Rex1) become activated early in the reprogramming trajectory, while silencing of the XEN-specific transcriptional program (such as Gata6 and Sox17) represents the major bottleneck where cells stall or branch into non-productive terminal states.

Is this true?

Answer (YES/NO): YES